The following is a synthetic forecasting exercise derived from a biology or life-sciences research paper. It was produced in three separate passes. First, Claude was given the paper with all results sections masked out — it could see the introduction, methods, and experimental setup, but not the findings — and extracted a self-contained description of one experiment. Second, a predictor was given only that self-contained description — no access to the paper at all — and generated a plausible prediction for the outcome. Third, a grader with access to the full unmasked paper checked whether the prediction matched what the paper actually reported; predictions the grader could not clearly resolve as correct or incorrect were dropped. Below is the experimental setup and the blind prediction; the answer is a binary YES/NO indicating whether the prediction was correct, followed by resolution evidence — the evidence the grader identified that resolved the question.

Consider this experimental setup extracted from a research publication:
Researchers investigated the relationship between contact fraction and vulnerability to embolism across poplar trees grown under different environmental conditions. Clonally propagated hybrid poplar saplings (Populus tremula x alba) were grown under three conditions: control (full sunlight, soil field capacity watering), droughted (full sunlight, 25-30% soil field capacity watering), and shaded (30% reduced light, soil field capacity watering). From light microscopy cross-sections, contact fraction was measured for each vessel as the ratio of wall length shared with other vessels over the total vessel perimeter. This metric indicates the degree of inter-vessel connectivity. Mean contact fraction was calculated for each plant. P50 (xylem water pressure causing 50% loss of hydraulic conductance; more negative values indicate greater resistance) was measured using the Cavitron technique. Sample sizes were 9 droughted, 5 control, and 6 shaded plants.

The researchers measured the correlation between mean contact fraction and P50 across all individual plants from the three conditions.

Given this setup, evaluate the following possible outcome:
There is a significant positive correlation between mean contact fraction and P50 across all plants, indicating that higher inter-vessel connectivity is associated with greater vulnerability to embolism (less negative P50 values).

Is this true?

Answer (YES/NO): NO